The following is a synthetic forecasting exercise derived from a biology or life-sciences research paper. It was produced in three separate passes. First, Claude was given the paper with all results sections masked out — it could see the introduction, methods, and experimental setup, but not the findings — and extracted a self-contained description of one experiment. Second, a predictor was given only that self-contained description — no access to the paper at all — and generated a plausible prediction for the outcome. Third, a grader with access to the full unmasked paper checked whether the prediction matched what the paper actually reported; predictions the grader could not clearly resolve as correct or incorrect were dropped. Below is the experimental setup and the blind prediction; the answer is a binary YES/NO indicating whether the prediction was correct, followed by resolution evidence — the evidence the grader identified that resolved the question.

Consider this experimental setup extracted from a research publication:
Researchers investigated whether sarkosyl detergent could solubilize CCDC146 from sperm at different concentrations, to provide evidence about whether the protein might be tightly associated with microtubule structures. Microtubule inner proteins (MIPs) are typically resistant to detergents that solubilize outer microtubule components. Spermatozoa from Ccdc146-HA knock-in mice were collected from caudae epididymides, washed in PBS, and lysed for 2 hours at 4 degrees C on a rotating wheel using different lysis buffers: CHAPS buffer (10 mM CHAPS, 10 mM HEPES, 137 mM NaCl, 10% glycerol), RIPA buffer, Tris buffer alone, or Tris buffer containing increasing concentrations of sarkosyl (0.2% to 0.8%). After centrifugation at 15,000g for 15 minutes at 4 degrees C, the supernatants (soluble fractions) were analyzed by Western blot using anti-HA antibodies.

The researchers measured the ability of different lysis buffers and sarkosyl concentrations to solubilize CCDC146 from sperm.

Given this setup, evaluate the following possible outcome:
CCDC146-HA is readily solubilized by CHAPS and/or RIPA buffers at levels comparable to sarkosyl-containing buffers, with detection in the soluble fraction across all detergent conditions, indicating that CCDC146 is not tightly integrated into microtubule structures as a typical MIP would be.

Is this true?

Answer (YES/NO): NO